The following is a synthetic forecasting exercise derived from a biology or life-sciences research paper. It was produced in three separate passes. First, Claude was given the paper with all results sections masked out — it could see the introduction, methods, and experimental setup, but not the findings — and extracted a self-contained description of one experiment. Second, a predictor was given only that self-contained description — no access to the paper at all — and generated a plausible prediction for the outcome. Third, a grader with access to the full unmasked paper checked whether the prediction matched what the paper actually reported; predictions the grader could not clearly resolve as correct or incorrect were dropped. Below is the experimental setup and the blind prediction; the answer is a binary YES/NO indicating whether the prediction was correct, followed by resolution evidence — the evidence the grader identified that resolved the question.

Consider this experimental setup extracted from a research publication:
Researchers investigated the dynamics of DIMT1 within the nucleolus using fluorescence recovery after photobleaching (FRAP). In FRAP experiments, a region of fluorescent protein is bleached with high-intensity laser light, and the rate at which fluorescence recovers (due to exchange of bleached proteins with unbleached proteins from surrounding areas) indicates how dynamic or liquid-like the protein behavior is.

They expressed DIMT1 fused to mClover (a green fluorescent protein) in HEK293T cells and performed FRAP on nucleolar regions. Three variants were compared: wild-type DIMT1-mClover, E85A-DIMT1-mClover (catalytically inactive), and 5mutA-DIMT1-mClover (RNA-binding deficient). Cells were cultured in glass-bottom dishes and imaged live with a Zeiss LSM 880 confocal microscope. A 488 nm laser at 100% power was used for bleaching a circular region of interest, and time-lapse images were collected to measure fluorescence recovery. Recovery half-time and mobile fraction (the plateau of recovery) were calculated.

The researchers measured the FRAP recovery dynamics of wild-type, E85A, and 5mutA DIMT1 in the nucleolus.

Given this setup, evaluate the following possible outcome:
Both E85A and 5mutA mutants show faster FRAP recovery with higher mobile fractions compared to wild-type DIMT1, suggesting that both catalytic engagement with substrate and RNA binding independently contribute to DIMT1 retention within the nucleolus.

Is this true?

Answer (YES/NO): NO